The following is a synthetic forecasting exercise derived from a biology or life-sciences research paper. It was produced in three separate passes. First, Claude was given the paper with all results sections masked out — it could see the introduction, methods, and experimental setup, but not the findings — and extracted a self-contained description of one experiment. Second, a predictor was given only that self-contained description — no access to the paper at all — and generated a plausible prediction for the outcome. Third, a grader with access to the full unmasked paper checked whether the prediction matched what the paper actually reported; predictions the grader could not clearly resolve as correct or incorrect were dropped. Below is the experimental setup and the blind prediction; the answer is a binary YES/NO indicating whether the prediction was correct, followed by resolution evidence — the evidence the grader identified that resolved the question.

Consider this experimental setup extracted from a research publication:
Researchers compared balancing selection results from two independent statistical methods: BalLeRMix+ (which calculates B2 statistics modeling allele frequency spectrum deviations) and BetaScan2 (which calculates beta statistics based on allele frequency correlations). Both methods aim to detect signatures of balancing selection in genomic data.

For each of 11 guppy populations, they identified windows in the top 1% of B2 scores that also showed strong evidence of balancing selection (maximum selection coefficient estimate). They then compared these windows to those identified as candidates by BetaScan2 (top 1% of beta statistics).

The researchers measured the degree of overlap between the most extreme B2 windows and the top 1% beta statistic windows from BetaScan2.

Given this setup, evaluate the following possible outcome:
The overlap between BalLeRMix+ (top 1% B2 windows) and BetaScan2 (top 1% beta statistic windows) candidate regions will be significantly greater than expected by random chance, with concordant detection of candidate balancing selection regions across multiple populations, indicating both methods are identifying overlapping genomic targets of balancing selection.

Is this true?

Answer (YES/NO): NO